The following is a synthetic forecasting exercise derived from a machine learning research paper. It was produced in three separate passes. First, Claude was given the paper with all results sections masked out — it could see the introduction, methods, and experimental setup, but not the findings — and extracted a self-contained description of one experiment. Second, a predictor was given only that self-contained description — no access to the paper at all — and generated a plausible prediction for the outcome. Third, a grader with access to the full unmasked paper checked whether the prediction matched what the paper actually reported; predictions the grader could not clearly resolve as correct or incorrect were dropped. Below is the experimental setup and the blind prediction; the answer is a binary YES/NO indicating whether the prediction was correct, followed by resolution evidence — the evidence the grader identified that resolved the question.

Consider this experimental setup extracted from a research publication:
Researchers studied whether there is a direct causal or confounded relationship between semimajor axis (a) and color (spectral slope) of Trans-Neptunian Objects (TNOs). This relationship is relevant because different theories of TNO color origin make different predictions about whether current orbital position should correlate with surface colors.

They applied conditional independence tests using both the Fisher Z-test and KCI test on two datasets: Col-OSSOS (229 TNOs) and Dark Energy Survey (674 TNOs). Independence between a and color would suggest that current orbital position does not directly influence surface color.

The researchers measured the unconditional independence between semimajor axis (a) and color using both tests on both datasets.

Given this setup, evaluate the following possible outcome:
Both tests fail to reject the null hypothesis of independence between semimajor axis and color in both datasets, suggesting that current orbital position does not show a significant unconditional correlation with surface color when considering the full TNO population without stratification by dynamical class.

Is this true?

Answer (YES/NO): YES